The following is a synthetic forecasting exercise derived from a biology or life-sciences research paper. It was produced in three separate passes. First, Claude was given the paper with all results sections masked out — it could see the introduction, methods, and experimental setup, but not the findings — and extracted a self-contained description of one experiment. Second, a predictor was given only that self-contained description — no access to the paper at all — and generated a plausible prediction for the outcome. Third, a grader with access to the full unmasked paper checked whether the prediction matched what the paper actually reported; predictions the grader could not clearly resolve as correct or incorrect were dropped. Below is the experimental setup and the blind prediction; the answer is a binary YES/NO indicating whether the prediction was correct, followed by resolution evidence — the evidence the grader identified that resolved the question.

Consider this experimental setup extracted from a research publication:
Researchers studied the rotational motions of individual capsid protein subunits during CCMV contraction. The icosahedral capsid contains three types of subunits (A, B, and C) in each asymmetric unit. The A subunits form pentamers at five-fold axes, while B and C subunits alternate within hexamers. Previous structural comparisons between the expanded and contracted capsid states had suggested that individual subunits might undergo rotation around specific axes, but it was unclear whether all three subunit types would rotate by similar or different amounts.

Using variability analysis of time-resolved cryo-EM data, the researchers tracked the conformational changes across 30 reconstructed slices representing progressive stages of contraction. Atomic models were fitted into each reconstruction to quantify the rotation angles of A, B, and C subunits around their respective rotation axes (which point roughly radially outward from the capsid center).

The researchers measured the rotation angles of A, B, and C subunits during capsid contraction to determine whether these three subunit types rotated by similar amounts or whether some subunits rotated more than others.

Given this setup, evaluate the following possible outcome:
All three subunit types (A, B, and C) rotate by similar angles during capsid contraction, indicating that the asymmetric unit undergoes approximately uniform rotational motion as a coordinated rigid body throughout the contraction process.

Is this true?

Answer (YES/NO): NO